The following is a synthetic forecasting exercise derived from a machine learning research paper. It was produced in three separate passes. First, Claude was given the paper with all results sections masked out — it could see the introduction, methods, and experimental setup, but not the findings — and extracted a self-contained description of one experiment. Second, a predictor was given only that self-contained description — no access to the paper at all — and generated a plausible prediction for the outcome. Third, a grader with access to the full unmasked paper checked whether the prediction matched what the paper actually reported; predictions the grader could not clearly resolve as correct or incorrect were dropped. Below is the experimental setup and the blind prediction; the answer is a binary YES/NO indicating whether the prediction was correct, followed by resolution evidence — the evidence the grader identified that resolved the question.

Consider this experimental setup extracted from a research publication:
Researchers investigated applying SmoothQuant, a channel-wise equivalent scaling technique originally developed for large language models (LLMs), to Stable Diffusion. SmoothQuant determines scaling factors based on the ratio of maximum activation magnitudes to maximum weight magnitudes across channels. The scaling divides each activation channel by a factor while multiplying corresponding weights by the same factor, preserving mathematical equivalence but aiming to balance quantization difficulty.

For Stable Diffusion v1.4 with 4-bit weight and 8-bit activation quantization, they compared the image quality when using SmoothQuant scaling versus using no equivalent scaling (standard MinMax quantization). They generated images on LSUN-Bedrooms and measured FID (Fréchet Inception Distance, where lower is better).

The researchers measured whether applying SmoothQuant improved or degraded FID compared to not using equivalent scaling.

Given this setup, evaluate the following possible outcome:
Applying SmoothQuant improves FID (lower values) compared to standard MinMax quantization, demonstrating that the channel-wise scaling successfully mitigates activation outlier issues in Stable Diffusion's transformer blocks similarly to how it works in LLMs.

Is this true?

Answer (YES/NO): NO